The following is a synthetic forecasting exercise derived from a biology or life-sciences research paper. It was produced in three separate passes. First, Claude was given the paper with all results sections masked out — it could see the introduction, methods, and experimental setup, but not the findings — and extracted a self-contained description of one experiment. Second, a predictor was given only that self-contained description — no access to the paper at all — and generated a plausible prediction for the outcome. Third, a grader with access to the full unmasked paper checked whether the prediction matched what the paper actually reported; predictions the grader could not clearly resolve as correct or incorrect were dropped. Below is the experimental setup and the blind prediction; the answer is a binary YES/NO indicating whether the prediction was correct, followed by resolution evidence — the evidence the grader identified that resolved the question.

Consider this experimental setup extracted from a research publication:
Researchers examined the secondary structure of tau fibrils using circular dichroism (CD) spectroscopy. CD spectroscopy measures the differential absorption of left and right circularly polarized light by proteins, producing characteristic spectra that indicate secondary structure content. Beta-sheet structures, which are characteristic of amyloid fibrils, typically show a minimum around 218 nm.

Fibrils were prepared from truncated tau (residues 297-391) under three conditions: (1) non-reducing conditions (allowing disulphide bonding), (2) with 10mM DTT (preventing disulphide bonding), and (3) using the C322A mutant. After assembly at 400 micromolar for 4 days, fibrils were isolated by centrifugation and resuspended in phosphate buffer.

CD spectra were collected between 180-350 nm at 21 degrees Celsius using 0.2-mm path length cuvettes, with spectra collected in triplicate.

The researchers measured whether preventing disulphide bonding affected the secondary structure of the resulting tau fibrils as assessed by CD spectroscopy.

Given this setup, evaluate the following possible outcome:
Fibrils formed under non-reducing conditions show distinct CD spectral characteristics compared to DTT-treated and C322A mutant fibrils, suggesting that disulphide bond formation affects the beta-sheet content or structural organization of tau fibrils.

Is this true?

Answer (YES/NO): YES